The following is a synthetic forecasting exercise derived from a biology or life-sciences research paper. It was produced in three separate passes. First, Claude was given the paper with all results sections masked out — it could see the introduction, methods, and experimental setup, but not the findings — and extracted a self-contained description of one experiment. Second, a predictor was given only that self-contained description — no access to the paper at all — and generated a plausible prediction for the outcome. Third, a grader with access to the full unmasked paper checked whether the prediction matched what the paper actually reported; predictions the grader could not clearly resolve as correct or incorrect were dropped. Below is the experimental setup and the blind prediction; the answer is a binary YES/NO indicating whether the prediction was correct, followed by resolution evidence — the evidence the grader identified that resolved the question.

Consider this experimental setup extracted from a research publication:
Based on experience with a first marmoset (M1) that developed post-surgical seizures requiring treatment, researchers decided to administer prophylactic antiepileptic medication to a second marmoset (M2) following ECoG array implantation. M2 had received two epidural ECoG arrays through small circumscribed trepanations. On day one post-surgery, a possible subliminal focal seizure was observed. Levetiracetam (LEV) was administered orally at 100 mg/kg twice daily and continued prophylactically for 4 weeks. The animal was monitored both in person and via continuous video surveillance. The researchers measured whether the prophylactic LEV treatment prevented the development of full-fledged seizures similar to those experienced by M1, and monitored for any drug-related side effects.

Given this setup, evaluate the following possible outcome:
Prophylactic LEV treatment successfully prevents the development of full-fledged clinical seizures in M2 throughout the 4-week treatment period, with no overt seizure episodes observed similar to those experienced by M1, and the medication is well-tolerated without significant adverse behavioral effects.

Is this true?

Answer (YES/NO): YES